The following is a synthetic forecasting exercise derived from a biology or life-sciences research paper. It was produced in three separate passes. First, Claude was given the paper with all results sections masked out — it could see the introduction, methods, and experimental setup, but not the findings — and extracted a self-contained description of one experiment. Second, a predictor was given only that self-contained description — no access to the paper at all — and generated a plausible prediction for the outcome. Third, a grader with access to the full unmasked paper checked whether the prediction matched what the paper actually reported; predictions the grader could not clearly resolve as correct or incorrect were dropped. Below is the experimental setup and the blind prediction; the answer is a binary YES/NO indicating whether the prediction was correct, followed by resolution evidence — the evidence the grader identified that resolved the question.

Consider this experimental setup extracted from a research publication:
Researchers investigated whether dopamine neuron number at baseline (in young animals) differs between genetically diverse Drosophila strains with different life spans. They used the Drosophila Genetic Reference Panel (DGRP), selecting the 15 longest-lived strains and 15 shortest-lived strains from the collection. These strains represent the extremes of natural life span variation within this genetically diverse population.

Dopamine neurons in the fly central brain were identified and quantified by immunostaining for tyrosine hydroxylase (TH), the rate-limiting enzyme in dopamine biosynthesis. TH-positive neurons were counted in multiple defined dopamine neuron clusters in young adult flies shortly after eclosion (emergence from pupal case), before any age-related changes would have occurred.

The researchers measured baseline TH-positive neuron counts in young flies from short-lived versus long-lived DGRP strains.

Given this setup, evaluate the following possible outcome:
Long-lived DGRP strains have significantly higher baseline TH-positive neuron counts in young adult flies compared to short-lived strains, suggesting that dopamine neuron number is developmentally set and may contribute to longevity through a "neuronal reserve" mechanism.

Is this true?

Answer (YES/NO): NO